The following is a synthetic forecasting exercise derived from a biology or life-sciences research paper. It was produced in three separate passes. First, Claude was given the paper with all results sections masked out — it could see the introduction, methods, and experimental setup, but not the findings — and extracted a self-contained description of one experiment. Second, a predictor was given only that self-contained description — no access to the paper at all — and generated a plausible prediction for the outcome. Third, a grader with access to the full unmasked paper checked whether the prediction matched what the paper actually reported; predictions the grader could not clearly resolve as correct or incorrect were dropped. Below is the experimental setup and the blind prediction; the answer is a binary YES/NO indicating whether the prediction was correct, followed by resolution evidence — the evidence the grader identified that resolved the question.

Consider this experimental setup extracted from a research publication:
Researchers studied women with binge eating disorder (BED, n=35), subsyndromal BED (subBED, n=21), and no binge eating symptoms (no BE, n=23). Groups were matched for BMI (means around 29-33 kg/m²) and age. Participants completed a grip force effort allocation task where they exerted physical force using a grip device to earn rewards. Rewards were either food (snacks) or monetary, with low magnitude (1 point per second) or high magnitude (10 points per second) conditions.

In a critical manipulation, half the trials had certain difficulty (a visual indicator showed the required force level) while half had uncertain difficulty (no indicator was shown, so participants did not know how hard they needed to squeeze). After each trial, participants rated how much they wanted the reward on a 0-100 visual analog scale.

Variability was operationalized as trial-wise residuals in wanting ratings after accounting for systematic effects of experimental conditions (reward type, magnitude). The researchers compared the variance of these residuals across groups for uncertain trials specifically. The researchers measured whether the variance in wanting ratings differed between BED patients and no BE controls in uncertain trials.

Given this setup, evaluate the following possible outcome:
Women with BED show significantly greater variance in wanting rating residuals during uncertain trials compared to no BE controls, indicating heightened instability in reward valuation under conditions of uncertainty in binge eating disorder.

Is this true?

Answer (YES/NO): YES